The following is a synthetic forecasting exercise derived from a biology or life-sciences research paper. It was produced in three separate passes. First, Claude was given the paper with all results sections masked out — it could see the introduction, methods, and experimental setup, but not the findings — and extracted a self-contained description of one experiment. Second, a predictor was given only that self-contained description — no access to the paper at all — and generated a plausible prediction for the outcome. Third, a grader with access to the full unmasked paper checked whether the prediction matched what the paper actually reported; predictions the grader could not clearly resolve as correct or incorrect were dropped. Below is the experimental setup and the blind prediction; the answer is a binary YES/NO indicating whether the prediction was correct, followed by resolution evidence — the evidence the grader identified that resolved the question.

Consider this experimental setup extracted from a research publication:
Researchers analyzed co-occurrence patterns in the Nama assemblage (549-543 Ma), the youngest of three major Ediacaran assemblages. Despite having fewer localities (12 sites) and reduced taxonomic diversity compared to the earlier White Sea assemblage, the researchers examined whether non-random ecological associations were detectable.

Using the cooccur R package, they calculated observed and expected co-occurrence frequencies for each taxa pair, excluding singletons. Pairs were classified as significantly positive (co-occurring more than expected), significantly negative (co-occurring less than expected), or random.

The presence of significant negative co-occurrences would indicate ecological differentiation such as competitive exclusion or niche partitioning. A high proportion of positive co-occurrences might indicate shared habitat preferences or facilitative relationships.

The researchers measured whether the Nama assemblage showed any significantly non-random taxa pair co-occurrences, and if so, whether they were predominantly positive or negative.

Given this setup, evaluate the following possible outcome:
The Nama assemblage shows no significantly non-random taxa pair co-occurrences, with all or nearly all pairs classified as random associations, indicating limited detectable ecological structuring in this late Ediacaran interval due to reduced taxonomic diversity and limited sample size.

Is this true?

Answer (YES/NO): NO